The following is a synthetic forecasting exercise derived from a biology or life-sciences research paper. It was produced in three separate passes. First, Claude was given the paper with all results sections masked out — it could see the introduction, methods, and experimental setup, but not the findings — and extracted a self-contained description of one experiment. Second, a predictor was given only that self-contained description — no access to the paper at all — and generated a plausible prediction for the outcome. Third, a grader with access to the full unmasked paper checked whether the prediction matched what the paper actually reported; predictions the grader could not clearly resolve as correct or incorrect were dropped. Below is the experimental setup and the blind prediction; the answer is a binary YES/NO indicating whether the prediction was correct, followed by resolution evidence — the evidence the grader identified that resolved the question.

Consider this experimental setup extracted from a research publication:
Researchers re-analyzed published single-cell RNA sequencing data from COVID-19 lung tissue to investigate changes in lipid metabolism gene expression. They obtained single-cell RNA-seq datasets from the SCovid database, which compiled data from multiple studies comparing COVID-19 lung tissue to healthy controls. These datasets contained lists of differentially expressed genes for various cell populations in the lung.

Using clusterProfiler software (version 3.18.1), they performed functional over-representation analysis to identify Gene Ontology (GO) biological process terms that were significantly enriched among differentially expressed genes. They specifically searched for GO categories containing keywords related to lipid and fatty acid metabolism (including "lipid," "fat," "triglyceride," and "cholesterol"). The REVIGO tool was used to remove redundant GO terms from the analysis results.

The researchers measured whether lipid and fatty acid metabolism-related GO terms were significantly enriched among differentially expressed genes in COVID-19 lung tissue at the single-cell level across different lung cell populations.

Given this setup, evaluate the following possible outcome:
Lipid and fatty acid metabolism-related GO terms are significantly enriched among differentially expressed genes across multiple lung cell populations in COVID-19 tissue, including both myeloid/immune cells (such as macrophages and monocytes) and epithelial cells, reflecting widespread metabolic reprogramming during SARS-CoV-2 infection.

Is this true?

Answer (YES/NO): NO